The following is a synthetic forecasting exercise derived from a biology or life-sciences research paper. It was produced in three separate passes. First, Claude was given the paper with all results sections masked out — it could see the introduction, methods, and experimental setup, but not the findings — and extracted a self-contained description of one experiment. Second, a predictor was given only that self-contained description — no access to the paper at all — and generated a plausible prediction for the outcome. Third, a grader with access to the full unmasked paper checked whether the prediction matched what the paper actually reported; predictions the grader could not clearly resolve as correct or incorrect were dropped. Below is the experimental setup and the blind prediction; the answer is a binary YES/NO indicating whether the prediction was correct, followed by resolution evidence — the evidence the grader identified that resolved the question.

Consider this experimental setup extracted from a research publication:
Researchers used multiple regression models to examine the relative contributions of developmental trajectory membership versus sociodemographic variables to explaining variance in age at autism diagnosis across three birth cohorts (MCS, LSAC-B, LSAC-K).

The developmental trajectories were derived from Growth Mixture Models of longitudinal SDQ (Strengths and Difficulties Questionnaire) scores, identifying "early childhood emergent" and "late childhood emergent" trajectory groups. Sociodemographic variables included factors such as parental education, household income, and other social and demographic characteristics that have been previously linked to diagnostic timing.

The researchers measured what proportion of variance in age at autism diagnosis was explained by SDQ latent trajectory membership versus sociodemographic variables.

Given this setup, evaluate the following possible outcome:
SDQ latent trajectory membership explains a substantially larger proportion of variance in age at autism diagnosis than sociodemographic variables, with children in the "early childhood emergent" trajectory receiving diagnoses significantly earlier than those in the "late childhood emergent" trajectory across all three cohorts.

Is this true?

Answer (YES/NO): NO